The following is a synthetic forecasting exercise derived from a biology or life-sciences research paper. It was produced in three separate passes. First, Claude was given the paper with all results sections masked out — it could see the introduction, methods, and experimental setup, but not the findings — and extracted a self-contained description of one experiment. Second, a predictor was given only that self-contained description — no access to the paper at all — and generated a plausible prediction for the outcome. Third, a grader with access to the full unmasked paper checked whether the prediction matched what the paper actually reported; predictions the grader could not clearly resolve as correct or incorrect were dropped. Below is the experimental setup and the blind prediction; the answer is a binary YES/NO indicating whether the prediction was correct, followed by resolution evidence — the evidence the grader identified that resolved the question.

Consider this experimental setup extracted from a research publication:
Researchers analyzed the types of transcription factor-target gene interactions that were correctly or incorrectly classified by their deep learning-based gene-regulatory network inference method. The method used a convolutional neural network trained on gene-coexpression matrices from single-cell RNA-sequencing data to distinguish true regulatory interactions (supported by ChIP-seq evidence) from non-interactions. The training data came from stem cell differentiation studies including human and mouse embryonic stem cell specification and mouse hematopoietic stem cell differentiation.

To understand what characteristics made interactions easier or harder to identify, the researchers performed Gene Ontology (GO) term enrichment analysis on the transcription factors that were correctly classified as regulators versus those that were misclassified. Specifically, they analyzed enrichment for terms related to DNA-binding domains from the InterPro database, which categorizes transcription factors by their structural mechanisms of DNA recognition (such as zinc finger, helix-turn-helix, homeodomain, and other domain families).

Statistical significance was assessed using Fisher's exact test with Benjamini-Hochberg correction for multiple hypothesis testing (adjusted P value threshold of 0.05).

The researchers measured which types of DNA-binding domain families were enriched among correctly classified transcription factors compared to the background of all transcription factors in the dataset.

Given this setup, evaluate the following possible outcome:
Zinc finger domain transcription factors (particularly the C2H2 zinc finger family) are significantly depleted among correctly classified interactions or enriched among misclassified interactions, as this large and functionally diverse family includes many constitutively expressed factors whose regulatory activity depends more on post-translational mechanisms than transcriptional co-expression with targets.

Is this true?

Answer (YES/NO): NO